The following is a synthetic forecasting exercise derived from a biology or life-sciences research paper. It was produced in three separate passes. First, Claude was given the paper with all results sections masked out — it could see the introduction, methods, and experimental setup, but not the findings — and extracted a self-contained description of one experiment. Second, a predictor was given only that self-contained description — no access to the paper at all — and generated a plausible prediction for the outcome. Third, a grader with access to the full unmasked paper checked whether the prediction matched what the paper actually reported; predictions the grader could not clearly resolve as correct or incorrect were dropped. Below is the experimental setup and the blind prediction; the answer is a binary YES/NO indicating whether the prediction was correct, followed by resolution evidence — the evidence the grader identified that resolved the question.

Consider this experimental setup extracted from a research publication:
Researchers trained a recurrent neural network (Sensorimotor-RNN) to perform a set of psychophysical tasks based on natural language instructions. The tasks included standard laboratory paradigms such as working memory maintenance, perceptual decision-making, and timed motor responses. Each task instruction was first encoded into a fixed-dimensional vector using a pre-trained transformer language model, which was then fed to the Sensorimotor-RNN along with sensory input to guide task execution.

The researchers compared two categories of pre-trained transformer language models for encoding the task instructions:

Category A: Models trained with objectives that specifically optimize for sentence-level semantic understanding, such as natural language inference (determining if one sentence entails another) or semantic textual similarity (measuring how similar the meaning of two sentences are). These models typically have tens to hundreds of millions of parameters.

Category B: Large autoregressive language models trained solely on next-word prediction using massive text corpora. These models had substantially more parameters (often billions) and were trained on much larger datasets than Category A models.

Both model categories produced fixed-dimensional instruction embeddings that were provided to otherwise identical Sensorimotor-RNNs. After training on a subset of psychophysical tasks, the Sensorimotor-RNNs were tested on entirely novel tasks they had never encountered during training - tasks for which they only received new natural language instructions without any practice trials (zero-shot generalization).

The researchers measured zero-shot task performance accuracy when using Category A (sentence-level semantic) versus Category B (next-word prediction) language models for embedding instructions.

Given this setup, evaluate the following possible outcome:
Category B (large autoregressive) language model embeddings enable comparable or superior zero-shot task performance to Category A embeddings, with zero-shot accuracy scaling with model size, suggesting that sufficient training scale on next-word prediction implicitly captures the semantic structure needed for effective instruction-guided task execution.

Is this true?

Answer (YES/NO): NO